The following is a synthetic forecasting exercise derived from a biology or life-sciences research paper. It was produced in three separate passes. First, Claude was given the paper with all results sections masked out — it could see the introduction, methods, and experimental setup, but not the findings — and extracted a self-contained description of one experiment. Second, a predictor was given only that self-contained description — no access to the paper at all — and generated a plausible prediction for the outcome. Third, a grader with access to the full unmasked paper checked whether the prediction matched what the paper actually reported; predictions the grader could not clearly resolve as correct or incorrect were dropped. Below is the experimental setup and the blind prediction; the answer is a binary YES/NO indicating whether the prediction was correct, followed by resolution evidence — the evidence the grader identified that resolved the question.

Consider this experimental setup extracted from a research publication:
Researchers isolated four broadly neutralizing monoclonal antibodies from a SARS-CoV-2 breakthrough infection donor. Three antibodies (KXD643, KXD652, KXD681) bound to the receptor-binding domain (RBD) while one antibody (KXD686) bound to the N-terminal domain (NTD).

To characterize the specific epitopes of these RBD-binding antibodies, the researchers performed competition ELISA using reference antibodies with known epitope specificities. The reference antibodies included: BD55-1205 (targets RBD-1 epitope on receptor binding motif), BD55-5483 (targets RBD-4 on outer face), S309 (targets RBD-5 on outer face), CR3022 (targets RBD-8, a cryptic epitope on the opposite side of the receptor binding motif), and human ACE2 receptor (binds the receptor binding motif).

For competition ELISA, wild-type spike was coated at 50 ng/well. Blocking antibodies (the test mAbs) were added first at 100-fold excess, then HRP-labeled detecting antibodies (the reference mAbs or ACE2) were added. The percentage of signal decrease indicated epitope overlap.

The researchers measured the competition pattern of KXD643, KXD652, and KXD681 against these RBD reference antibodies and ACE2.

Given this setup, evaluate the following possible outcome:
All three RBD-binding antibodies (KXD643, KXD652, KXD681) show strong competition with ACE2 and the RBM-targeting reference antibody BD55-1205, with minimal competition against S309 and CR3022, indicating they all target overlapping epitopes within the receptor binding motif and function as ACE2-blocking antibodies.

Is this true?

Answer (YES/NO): NO